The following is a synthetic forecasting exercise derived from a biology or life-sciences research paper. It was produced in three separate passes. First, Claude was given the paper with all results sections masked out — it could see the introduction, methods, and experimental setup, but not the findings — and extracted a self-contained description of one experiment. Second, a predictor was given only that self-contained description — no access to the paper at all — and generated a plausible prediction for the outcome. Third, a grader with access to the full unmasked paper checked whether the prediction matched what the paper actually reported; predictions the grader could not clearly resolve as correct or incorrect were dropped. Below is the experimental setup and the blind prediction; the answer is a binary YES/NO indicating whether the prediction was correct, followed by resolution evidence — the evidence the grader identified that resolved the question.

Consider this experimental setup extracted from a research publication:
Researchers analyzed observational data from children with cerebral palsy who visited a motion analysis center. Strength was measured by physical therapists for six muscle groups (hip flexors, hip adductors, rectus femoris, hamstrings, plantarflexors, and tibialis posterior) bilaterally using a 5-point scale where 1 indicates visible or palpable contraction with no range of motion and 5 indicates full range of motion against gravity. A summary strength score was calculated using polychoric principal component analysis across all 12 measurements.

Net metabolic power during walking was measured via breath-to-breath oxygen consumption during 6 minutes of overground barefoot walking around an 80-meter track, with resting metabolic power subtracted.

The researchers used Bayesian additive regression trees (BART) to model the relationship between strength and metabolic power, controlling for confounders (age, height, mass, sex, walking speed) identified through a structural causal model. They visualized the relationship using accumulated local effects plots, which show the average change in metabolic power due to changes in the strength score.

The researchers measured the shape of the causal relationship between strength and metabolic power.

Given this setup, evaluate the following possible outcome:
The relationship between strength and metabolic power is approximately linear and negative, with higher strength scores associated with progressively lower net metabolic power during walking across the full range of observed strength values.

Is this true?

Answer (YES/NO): NO